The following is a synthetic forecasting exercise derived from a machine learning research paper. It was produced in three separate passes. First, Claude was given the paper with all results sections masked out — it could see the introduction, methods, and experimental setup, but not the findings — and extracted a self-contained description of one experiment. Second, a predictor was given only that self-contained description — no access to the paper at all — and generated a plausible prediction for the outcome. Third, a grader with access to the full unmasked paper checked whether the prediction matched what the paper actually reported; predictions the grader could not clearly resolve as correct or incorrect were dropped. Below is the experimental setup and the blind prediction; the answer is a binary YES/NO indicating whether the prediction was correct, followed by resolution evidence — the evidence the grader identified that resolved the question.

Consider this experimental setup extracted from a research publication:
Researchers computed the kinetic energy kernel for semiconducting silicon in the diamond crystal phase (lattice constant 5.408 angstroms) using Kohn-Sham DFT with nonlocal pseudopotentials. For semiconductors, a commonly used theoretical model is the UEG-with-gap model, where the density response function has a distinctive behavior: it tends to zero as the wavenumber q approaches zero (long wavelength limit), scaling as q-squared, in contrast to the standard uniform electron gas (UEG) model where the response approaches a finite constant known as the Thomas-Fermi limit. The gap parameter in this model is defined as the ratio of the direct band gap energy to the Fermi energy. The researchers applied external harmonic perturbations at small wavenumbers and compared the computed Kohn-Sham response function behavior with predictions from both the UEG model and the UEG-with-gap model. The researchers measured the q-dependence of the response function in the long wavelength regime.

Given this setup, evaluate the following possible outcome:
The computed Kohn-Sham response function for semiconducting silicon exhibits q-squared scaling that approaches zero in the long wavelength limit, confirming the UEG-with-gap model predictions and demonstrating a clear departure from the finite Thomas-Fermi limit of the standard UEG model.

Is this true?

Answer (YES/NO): YES